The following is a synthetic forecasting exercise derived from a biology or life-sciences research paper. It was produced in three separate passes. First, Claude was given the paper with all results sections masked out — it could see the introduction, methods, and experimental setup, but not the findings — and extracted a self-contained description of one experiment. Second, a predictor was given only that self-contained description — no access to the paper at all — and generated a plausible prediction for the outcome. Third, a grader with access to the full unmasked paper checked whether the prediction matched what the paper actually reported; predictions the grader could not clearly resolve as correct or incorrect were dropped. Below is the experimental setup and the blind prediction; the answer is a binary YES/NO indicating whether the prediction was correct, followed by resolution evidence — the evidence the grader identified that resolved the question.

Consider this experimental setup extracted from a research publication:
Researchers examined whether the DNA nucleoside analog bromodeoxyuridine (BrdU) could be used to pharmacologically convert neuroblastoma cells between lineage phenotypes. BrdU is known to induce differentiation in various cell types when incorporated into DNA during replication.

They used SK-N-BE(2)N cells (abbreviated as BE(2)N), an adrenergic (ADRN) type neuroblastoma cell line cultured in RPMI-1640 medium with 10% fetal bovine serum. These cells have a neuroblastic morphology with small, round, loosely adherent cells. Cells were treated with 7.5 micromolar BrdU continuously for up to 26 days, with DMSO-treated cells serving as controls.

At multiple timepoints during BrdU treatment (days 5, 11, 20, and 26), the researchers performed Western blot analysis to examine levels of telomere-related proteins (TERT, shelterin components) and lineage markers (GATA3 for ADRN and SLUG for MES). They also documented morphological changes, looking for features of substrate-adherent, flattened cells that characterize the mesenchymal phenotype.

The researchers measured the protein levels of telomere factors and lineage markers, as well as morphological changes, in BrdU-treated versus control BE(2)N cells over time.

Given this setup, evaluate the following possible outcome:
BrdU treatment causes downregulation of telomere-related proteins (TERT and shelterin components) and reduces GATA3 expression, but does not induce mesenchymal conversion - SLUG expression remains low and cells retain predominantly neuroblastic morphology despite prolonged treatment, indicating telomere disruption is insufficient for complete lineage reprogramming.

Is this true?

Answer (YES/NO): NO